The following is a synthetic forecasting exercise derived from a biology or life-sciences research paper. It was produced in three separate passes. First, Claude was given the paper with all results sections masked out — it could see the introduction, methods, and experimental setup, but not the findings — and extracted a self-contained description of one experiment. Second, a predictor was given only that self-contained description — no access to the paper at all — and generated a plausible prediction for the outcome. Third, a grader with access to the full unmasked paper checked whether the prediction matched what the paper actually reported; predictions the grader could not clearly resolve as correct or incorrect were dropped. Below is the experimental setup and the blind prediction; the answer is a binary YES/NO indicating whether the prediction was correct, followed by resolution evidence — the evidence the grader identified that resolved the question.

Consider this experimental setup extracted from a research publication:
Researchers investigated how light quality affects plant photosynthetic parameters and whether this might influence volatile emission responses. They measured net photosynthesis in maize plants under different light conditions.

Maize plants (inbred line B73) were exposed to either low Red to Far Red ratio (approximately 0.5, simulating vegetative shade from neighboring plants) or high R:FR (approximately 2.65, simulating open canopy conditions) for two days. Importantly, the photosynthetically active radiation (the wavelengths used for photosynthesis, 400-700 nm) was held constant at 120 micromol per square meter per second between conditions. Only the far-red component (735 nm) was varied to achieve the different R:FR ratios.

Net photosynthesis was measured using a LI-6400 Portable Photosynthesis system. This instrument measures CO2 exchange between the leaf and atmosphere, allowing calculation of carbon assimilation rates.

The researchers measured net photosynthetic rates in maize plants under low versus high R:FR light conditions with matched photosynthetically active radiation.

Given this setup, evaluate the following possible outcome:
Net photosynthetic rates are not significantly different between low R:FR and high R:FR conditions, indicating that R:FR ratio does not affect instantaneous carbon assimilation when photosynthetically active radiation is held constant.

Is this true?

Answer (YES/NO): NO